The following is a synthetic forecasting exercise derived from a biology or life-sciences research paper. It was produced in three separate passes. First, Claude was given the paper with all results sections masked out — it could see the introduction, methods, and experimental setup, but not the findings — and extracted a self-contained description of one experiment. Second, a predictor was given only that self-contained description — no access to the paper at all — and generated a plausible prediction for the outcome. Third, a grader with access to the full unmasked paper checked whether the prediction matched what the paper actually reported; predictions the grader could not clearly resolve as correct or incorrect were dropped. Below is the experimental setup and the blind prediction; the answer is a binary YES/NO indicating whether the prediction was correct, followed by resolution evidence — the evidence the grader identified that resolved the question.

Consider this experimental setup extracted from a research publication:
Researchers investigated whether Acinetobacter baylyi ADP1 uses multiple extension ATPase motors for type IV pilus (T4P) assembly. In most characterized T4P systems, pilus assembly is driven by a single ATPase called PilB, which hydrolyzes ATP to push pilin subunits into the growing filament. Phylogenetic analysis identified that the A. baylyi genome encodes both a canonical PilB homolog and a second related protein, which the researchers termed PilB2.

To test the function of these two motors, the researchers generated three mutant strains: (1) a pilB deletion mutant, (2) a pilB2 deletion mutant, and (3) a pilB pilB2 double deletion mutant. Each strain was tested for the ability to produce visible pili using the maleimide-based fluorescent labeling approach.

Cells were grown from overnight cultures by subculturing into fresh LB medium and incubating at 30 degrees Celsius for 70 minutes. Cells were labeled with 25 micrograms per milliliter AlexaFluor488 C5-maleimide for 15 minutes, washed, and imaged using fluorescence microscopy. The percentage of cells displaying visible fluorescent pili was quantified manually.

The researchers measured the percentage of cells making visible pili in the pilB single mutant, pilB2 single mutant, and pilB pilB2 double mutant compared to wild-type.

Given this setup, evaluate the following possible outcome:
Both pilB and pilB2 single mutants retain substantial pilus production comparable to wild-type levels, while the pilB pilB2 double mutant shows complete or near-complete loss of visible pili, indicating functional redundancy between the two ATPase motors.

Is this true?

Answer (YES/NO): NO